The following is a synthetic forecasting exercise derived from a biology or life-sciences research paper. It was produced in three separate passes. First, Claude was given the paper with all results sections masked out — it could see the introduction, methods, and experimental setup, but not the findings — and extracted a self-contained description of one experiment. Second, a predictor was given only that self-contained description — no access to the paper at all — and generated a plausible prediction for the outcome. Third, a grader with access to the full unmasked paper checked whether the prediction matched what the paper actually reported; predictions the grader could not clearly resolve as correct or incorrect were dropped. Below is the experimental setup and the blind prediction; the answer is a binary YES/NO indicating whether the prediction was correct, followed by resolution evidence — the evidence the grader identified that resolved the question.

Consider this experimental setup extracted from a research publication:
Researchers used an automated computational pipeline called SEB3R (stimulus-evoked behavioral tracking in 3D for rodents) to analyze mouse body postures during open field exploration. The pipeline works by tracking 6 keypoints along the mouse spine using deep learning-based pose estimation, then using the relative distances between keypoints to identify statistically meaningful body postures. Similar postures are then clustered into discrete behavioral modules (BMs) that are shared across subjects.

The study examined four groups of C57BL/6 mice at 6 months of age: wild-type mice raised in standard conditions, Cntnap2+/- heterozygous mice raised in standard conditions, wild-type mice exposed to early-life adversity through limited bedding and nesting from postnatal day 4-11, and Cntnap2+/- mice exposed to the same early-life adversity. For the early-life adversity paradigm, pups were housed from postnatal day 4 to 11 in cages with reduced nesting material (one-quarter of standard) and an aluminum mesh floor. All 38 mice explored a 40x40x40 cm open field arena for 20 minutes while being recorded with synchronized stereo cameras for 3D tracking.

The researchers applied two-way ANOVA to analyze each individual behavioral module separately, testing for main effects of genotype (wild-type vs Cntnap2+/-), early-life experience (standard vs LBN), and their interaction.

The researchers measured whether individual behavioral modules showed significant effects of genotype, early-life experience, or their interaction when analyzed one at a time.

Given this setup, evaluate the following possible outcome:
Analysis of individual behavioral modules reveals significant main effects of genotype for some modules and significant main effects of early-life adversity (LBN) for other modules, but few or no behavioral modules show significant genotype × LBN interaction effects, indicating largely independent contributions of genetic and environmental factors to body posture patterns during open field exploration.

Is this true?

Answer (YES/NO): YES